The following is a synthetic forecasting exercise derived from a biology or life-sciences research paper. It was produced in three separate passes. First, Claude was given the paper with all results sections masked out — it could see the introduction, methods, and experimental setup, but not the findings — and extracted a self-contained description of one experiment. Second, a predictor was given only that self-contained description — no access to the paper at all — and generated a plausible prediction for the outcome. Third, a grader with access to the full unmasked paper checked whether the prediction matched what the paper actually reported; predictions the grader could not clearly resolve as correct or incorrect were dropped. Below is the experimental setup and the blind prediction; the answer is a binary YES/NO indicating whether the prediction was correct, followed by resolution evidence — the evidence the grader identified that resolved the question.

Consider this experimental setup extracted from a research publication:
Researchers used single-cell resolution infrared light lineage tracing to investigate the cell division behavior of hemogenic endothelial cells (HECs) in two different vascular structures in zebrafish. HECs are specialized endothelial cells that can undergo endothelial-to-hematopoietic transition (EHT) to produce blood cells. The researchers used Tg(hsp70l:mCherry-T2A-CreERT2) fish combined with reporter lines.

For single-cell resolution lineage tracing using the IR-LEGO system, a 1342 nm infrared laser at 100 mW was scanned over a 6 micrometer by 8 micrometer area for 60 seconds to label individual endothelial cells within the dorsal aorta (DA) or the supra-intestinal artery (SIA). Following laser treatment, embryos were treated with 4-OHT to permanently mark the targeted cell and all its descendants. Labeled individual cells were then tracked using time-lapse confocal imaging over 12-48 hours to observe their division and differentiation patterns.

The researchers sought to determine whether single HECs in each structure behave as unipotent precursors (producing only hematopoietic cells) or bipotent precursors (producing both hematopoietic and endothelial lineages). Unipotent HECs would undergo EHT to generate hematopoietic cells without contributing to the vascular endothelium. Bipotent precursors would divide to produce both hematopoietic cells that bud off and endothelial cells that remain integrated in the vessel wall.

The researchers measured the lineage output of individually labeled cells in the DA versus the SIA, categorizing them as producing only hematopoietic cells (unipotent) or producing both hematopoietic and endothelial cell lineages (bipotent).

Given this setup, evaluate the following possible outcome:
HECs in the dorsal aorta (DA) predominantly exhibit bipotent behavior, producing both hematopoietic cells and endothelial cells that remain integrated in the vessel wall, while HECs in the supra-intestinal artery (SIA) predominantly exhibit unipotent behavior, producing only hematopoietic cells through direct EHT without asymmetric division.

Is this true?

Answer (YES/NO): NO